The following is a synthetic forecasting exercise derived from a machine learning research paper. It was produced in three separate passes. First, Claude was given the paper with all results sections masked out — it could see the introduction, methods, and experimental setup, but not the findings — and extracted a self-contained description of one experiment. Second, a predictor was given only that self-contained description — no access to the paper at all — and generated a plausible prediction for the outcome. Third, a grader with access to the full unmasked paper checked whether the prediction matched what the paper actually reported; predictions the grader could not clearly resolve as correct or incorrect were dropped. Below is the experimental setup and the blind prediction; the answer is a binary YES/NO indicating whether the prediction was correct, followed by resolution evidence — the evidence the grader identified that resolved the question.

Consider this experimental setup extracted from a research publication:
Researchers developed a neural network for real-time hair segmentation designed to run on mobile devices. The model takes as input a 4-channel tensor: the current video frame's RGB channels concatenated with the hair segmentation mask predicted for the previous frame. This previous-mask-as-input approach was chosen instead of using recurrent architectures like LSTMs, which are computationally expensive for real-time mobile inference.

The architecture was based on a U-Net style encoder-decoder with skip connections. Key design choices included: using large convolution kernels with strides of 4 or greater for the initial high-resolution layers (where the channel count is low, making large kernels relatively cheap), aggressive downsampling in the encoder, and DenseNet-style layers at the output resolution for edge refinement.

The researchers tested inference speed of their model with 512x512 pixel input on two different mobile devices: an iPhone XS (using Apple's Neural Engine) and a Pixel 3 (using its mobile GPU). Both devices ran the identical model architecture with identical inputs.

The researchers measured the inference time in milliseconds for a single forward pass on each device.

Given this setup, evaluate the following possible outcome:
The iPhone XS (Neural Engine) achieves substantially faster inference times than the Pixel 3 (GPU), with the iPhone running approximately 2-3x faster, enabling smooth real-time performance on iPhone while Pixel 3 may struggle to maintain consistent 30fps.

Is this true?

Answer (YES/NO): NO